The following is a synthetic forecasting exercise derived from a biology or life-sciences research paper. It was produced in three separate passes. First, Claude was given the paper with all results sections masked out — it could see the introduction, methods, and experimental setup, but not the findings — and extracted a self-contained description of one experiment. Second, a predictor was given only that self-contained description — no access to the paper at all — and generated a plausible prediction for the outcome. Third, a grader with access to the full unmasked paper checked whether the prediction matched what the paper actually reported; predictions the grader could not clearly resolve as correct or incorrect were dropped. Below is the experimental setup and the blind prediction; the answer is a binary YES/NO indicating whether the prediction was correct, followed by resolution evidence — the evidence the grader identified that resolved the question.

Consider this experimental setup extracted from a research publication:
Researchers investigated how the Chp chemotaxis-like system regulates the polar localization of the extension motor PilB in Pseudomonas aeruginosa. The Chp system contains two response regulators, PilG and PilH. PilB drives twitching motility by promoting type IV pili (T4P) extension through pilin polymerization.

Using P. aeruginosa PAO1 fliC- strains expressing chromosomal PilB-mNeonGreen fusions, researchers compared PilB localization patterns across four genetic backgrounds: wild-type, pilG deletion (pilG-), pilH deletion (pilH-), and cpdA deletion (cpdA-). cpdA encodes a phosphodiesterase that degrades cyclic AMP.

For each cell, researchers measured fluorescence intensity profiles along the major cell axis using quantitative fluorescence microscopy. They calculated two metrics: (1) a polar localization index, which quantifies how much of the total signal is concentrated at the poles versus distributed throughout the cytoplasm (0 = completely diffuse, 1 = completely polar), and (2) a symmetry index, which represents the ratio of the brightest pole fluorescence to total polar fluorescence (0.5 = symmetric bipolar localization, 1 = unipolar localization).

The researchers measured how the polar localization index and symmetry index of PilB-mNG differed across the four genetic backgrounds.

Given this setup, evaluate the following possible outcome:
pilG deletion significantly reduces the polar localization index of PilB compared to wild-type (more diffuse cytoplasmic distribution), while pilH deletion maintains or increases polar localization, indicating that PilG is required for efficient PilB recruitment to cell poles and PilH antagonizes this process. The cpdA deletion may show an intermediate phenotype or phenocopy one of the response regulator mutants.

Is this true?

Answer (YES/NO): YES